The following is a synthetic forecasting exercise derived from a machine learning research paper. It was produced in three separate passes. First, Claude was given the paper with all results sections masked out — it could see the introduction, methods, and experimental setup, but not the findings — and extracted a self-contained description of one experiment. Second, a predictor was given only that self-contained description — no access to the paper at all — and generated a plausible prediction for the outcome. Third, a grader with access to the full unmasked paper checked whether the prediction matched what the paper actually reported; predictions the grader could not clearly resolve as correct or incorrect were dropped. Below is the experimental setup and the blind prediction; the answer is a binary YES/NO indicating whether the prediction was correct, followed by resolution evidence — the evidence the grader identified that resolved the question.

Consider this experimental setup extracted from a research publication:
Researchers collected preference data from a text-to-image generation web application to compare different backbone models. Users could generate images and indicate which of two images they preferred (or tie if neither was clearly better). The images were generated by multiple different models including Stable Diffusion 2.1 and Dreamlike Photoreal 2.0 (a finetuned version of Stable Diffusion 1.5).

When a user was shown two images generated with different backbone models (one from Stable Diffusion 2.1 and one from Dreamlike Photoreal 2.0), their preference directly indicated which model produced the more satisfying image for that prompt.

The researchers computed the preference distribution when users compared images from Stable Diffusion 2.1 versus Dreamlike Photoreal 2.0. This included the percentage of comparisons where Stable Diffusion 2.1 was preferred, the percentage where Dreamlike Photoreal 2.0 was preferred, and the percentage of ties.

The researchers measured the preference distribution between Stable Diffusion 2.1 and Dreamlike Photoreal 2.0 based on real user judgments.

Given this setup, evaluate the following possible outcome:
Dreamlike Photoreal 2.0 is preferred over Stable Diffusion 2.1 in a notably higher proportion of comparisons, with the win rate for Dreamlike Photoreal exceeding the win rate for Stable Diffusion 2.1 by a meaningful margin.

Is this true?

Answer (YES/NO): YES